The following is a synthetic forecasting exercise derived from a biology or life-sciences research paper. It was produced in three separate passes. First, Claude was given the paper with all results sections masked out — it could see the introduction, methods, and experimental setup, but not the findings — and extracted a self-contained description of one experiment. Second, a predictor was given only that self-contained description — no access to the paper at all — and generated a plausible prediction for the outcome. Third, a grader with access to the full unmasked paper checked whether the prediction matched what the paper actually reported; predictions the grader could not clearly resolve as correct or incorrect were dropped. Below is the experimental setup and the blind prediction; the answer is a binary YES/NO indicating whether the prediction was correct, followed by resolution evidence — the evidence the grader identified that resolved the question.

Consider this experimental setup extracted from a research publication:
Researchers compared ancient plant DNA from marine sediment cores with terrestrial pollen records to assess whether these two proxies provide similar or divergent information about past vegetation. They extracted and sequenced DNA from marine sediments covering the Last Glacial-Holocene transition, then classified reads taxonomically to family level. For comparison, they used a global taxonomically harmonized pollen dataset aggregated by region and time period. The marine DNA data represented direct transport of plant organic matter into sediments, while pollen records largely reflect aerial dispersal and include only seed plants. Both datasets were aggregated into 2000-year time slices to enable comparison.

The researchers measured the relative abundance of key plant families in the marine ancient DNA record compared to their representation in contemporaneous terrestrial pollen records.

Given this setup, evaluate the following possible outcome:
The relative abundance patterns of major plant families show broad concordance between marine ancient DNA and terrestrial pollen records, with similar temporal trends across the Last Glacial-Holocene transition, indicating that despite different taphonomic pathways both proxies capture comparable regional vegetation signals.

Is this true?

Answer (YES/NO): NO